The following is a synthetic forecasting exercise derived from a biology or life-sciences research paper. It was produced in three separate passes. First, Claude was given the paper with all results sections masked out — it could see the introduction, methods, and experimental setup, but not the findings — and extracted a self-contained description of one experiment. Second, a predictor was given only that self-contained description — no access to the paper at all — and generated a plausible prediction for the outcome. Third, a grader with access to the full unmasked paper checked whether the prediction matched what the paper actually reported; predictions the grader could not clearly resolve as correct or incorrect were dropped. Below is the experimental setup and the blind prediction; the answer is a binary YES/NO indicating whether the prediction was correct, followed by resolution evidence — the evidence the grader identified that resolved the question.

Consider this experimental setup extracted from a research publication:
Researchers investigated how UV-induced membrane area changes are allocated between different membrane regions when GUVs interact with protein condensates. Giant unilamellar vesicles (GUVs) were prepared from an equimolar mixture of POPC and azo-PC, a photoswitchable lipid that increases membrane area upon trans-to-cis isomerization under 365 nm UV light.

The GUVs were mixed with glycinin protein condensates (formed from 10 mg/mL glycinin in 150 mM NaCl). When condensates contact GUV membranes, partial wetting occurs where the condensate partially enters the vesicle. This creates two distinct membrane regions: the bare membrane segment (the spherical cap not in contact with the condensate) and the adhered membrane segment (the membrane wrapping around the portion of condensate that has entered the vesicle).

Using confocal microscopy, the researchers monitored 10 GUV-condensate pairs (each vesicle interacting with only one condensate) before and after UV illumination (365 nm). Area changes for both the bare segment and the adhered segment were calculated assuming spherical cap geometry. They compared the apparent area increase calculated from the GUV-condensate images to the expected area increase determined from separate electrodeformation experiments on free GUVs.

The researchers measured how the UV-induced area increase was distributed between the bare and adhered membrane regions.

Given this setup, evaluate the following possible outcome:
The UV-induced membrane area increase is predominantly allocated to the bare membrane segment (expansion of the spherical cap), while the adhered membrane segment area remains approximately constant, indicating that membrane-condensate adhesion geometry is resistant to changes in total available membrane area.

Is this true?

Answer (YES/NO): NO